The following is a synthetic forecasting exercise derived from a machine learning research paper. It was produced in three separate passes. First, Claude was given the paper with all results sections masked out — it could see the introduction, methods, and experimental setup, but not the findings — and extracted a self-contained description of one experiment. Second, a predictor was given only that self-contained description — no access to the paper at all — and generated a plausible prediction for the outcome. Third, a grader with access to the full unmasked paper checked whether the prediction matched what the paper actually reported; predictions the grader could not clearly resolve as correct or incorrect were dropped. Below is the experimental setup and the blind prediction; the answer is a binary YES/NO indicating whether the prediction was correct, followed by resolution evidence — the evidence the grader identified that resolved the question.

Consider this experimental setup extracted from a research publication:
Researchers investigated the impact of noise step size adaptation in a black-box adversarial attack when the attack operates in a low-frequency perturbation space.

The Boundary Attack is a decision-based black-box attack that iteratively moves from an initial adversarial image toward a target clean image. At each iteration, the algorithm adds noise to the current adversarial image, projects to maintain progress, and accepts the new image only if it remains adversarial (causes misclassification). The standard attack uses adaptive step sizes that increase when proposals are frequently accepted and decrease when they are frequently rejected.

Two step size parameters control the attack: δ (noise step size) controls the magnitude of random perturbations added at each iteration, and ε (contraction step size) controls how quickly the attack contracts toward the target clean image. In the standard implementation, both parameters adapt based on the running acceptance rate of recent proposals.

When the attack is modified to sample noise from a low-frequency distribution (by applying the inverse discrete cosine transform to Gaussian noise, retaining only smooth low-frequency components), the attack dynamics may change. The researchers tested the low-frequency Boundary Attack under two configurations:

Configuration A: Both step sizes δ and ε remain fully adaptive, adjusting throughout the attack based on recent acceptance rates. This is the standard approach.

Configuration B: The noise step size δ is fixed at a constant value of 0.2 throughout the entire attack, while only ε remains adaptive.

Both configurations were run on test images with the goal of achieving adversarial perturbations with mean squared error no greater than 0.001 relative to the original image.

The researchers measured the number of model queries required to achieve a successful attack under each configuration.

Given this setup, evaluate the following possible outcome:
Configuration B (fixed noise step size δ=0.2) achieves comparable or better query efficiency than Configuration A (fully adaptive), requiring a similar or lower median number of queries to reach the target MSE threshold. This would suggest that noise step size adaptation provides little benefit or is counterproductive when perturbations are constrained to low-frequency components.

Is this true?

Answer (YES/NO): YES